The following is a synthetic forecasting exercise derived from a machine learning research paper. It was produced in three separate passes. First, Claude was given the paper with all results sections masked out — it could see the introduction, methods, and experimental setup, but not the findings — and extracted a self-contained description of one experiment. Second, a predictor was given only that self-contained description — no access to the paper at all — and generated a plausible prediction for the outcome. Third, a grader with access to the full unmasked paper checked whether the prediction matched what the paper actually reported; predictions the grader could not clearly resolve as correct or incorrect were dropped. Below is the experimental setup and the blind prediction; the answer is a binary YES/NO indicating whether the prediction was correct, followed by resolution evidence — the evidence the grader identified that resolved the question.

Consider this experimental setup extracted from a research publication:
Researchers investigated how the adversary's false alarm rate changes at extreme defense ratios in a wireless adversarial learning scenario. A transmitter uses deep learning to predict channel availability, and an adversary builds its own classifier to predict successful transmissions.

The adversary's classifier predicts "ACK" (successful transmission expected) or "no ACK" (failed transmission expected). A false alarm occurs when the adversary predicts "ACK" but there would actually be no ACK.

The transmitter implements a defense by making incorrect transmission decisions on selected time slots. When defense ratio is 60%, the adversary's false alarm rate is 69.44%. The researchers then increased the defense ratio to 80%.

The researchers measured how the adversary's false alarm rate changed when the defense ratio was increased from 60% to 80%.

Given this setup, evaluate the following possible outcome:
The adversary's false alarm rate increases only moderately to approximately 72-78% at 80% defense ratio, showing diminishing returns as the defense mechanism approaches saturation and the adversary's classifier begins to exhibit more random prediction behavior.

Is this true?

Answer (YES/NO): NO